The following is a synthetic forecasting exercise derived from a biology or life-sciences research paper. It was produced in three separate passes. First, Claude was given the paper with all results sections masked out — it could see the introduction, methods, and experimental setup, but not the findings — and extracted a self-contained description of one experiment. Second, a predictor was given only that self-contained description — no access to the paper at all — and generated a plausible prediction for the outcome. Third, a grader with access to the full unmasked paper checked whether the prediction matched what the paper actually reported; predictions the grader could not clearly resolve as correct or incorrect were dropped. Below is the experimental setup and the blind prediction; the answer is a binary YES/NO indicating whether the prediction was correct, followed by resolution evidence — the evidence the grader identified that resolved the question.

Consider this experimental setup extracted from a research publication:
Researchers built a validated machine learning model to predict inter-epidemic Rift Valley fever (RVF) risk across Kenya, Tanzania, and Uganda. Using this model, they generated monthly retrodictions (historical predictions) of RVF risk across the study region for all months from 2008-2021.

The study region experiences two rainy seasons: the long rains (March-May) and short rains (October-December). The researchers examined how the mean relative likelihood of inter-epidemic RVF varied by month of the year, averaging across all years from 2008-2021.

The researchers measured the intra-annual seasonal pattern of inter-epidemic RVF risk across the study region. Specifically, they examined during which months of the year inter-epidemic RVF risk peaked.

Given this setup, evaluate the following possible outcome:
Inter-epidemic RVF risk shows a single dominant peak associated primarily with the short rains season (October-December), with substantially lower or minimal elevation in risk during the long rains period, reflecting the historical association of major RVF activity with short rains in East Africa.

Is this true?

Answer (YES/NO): NO